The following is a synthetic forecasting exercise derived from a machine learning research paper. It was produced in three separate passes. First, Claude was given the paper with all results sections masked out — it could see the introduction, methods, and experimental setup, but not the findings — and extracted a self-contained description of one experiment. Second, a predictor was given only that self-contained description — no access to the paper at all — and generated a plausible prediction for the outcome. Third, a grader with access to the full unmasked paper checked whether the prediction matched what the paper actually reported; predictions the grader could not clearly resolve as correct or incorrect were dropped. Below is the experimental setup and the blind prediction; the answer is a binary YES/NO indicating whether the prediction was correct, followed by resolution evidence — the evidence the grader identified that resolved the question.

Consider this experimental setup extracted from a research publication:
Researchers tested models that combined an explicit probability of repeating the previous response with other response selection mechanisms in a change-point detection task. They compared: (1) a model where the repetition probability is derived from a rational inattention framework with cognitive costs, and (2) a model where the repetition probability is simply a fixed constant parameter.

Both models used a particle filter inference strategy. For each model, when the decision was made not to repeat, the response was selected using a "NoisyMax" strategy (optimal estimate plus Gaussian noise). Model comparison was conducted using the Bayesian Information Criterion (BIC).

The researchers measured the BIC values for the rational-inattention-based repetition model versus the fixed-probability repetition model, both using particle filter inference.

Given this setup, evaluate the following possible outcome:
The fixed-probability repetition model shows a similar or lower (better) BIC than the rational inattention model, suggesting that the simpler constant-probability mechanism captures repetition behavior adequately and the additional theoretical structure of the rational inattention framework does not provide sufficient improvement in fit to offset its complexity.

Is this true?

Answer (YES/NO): YES